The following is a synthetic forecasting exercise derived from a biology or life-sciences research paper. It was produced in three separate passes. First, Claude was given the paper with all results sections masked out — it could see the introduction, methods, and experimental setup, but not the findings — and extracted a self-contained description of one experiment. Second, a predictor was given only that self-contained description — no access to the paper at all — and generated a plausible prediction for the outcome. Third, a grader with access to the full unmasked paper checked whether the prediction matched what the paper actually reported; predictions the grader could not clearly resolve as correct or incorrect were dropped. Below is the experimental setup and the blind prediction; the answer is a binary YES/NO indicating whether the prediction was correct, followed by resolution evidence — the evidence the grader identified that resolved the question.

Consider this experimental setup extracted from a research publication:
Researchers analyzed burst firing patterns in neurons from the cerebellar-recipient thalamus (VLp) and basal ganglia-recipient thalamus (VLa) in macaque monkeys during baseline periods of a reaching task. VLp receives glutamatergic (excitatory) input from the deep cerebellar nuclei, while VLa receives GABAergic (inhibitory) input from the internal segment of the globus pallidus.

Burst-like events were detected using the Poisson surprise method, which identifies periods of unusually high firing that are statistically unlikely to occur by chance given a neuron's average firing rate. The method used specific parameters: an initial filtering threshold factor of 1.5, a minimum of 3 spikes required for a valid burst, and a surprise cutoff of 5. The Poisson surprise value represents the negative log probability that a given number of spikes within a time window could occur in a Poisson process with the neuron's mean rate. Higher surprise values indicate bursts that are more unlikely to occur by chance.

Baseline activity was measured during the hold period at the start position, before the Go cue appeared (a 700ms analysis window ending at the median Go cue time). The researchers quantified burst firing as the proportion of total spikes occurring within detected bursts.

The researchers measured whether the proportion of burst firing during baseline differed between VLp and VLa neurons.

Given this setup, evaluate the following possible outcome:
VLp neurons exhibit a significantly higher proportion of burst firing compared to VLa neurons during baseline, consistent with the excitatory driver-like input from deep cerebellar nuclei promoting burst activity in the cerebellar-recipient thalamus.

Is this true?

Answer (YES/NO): NO